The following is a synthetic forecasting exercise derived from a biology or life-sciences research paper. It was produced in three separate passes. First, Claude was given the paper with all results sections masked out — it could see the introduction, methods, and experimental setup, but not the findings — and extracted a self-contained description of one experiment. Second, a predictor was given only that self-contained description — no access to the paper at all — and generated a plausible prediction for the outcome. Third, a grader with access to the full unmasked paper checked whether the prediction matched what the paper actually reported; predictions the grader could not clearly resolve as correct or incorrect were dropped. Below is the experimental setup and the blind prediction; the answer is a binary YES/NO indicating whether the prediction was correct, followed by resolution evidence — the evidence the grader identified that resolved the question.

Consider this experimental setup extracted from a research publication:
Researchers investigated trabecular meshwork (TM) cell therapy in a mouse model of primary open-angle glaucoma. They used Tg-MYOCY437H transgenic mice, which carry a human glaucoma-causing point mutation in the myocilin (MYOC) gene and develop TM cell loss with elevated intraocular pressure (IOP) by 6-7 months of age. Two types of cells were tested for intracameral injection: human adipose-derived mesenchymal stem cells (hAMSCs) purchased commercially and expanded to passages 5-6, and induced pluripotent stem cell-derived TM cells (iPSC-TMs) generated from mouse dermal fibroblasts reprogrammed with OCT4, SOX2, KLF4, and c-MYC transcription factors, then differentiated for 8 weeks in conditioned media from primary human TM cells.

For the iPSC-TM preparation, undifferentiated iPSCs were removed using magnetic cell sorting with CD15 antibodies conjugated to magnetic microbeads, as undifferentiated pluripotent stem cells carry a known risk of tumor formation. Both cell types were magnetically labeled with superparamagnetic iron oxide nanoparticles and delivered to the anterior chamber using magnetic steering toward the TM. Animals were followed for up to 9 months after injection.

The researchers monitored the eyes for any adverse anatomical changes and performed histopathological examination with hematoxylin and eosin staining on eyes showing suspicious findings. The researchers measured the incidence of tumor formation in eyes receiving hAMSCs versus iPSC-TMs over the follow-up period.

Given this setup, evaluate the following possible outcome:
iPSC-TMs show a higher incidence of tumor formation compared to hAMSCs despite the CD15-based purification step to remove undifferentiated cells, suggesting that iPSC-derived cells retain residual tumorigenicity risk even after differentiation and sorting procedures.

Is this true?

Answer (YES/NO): YES